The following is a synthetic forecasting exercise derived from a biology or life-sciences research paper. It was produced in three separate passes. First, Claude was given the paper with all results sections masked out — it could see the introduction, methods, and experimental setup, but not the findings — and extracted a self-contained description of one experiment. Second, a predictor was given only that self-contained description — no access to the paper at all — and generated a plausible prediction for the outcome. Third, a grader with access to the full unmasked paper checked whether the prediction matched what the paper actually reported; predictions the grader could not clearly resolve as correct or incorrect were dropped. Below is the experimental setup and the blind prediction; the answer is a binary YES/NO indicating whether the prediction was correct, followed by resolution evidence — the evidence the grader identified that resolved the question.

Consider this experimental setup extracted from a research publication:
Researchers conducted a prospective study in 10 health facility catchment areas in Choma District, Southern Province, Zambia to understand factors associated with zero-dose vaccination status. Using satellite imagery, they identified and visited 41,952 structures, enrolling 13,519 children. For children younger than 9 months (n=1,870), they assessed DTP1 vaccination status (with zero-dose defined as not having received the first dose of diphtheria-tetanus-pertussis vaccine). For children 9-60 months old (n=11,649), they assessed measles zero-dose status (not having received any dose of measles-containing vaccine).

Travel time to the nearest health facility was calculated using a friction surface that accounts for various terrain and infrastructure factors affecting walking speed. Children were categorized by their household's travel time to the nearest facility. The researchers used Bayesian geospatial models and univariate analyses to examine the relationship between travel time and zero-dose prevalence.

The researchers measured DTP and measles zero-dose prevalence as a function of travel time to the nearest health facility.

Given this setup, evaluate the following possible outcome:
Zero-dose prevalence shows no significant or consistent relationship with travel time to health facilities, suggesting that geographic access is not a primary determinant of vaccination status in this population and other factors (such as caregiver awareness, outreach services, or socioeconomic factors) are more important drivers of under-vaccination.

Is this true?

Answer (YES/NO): NO